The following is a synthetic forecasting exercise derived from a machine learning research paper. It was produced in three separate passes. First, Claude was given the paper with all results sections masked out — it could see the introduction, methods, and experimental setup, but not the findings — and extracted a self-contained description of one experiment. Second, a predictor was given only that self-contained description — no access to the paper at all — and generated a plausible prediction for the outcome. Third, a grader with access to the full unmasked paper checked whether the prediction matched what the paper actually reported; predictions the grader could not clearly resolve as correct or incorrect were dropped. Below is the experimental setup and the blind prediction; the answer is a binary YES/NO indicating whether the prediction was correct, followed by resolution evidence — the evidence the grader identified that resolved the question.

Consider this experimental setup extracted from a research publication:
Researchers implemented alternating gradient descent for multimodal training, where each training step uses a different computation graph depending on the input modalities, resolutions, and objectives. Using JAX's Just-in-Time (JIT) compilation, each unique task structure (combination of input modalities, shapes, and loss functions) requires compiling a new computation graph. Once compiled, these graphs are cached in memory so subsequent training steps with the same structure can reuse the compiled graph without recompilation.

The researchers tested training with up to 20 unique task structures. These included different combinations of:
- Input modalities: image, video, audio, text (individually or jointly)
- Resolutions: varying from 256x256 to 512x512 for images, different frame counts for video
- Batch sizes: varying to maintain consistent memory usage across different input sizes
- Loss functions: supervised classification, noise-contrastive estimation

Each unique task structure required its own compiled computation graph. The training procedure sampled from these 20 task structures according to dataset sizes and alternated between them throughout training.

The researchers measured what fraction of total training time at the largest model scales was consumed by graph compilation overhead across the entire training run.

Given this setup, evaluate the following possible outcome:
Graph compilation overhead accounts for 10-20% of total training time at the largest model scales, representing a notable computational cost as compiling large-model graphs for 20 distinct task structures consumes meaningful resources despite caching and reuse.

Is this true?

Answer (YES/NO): NO